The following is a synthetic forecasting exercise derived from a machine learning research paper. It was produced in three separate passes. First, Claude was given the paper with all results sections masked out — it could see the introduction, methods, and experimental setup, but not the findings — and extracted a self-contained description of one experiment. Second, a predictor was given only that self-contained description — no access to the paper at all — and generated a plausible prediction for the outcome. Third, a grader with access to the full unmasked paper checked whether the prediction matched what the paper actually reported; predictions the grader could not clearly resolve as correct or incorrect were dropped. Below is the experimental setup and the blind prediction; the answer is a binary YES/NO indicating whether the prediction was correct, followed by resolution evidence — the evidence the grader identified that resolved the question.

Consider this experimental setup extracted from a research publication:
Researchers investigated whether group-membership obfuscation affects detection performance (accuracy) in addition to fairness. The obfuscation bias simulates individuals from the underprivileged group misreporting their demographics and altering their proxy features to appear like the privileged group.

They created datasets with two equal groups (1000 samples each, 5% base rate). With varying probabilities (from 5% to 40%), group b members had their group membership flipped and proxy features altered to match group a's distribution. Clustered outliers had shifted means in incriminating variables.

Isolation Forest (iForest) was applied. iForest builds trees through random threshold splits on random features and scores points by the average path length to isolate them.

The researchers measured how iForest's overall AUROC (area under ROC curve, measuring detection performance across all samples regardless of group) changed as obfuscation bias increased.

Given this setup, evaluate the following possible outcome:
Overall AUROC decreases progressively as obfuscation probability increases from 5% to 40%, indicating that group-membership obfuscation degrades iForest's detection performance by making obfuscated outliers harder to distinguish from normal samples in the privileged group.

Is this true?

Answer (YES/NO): NO